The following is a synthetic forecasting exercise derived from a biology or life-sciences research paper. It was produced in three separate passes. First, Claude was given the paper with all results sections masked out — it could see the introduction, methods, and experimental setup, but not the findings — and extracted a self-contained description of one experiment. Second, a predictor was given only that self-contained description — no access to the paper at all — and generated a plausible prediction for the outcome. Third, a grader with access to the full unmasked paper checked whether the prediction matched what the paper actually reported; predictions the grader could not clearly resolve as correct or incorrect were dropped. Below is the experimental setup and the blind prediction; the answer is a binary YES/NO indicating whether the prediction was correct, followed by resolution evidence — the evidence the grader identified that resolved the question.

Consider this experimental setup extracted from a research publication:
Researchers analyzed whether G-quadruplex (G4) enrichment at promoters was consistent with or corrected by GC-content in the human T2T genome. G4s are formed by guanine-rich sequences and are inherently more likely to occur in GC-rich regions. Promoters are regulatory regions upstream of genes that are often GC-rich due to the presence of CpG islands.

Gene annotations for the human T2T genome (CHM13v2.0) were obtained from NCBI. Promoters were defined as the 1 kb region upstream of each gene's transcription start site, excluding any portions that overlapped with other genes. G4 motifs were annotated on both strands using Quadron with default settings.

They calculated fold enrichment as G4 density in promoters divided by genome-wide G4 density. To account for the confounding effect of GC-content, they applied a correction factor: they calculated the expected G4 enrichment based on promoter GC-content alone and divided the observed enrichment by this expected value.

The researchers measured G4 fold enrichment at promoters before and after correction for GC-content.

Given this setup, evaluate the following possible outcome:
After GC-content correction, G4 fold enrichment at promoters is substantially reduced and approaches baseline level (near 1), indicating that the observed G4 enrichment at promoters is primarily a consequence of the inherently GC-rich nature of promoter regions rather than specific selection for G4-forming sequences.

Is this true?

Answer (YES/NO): NO